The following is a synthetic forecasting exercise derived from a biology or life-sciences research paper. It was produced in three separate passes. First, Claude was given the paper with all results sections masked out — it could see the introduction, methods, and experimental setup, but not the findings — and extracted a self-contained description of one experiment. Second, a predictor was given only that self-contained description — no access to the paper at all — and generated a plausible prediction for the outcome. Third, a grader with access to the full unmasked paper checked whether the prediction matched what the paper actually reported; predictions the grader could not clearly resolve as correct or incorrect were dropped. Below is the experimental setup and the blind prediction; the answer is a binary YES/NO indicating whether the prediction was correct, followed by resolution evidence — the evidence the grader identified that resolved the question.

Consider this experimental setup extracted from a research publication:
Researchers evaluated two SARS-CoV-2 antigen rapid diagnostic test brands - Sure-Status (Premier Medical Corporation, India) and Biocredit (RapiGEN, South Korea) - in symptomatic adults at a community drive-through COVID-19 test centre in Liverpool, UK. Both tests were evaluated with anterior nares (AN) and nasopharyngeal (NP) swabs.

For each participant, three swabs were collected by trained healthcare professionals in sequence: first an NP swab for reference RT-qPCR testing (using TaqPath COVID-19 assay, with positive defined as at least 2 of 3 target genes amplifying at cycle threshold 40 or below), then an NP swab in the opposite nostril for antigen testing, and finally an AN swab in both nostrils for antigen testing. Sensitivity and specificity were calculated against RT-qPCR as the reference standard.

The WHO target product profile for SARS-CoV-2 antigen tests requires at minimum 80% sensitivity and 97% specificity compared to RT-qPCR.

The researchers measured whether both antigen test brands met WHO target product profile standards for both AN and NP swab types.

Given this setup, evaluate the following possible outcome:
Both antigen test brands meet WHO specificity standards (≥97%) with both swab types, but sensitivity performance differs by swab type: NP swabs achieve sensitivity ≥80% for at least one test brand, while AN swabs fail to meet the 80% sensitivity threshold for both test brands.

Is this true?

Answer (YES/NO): NO